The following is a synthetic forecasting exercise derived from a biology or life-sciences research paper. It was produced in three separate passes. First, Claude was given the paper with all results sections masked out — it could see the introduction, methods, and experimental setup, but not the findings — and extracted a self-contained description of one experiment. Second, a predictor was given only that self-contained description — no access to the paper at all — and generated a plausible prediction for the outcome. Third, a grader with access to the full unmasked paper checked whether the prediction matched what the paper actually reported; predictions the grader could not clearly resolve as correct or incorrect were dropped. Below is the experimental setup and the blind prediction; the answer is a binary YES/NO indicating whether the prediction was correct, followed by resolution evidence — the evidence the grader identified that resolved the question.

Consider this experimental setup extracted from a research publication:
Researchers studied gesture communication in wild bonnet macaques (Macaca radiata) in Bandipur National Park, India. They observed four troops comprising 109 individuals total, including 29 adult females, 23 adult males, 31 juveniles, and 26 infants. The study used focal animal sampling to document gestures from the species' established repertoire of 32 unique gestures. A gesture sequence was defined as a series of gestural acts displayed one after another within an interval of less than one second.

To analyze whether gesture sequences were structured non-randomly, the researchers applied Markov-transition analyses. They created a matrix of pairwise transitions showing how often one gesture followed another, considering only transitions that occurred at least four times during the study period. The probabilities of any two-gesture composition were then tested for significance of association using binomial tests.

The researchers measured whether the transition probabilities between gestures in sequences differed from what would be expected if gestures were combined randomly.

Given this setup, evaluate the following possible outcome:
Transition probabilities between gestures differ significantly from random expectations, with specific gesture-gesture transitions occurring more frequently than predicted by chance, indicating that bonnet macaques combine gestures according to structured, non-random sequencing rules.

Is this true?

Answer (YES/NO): YES